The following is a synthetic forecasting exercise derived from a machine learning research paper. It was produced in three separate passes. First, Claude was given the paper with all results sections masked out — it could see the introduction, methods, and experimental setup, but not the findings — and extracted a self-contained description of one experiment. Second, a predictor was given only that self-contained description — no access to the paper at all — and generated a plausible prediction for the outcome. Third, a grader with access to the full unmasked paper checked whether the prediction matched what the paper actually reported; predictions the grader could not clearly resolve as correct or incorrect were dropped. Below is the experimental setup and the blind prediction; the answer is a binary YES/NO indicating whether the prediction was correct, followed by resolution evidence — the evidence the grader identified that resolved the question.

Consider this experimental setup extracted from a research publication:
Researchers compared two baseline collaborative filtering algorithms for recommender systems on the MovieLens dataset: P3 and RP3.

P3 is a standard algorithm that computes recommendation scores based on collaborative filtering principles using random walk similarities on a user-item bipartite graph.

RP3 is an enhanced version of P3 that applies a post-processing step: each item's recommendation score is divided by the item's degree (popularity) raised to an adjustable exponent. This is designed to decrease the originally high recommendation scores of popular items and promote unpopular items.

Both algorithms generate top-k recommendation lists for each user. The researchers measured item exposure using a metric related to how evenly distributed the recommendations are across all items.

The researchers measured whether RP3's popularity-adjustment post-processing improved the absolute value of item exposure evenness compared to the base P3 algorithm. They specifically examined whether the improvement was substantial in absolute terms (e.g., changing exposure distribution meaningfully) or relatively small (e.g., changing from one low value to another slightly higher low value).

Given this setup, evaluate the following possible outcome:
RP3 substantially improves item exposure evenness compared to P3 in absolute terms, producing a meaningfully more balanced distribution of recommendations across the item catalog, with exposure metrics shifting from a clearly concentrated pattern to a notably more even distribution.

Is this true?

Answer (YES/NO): NO